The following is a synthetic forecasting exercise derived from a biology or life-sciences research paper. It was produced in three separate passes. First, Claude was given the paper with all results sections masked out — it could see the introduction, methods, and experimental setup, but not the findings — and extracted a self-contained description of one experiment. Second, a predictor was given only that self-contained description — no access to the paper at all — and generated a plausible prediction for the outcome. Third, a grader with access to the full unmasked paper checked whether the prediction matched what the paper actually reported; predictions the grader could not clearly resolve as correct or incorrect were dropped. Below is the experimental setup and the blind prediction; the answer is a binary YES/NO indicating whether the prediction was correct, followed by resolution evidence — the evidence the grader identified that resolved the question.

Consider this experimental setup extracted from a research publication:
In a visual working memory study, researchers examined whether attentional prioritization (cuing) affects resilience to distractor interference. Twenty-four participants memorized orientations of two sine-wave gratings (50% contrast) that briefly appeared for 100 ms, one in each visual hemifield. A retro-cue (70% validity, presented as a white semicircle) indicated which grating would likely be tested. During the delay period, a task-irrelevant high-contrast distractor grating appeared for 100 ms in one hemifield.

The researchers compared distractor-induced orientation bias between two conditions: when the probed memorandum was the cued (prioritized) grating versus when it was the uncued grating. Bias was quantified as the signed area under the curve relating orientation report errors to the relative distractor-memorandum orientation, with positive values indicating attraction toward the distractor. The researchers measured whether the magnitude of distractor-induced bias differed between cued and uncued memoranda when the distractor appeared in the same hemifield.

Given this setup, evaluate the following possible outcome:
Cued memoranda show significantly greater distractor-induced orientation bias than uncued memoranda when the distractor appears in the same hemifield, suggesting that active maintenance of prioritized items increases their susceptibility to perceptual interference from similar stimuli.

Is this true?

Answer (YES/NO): NO